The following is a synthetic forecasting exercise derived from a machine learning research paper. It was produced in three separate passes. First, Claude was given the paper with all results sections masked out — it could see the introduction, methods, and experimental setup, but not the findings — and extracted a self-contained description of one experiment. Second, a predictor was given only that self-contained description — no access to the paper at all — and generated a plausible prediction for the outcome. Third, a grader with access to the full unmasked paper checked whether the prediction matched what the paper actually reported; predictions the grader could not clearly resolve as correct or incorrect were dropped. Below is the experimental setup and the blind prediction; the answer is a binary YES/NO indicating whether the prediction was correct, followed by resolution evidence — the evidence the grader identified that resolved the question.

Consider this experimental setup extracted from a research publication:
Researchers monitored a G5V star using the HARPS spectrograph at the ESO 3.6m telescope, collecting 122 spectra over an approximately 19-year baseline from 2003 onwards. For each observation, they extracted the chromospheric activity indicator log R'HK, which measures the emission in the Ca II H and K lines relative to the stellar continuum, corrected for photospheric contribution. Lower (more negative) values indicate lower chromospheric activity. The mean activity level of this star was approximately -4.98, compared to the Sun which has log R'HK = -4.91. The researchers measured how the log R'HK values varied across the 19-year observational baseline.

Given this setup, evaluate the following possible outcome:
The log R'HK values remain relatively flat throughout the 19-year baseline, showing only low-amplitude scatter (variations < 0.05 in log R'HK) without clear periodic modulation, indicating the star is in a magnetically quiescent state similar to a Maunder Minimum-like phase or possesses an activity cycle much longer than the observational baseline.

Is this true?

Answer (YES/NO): NO